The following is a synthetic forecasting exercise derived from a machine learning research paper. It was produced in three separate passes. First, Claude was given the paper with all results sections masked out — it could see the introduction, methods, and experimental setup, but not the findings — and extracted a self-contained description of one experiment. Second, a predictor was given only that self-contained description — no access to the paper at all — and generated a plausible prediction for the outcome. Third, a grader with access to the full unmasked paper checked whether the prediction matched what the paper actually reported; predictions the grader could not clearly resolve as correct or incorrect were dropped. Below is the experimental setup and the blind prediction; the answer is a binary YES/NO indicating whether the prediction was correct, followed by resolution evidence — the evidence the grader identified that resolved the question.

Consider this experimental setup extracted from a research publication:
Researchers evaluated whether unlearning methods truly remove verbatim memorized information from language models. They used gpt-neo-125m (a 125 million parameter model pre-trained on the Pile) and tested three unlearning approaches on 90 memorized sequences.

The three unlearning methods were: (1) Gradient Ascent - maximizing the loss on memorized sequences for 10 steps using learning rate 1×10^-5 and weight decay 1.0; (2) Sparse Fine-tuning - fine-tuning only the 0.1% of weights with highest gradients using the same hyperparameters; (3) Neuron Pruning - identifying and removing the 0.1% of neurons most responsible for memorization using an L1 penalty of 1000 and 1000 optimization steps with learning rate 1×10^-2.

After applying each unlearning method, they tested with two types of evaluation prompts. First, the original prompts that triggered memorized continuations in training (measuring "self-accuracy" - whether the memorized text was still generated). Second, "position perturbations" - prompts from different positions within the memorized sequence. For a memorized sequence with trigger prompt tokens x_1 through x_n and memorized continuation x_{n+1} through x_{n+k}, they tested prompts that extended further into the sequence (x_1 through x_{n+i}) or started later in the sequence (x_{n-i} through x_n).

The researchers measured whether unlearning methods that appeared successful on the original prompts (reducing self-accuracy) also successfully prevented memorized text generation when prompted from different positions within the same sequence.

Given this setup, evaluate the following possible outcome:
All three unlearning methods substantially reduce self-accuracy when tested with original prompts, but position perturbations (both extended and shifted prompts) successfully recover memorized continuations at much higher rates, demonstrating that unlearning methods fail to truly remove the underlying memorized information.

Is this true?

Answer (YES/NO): YES